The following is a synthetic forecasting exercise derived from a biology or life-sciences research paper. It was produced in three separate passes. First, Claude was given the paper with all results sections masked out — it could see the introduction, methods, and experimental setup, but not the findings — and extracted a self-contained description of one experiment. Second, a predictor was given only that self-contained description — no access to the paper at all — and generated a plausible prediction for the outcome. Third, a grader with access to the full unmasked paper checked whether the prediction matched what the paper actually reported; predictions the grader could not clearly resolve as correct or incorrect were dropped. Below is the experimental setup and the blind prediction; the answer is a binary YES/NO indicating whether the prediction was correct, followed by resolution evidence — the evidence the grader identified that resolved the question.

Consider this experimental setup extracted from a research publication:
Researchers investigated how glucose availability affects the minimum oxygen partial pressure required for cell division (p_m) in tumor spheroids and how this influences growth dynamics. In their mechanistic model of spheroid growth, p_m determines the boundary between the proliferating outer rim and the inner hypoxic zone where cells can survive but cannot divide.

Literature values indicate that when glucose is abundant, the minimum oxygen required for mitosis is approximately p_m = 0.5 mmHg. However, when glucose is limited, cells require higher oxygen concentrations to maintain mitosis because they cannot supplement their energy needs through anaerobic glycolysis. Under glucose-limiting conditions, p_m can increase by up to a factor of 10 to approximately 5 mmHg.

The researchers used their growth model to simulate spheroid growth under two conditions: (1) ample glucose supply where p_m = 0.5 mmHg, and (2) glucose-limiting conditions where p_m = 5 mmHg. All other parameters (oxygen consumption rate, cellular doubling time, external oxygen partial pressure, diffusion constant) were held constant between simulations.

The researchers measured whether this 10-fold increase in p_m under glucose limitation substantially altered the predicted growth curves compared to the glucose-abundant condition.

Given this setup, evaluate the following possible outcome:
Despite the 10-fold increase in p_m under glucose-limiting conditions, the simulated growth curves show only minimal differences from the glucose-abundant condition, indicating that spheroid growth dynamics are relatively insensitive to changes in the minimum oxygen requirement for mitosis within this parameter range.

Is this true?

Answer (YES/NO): YES